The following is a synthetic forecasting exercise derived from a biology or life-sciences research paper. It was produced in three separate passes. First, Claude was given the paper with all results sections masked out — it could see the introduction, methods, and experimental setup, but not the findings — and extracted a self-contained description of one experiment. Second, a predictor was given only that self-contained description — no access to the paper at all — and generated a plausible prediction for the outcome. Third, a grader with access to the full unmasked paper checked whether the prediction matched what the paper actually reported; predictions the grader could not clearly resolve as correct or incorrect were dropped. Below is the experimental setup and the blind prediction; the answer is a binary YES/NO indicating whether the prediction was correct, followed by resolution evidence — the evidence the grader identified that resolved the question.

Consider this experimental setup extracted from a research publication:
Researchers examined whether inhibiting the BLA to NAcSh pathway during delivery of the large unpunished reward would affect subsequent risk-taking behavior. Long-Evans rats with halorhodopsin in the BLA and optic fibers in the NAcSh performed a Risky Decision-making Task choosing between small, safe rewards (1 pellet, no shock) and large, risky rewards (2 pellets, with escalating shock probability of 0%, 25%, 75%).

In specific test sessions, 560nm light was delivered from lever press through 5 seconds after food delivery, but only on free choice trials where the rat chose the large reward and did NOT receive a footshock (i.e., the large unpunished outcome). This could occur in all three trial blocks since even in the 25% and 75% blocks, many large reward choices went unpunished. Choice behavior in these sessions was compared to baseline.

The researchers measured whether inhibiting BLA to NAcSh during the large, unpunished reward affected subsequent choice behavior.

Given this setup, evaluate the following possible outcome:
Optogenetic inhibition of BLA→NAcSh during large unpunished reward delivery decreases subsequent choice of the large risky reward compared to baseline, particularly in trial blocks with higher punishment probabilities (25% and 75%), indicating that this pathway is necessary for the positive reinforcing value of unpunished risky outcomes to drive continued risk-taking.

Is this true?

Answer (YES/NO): NO